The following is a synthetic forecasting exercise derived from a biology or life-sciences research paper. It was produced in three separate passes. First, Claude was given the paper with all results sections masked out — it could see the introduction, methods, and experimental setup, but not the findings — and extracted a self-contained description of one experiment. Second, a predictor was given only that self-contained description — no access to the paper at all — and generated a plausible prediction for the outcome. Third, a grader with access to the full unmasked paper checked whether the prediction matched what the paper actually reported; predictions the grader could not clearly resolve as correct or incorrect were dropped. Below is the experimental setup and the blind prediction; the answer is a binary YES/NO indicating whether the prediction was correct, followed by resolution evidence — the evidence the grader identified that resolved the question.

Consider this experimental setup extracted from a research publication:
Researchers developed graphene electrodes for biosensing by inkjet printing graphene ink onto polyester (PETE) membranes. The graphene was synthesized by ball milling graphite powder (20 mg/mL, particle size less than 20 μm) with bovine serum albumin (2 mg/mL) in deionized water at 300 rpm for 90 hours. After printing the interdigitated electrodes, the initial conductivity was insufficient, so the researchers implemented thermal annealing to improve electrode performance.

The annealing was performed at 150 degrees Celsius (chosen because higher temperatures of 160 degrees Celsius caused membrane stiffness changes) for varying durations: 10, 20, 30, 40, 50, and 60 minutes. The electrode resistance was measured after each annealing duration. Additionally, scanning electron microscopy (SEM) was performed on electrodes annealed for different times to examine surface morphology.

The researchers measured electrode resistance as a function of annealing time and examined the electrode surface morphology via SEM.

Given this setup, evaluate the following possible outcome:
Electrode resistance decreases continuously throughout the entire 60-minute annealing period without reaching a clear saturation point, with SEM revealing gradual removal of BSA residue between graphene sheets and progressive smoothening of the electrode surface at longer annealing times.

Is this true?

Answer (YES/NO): NO